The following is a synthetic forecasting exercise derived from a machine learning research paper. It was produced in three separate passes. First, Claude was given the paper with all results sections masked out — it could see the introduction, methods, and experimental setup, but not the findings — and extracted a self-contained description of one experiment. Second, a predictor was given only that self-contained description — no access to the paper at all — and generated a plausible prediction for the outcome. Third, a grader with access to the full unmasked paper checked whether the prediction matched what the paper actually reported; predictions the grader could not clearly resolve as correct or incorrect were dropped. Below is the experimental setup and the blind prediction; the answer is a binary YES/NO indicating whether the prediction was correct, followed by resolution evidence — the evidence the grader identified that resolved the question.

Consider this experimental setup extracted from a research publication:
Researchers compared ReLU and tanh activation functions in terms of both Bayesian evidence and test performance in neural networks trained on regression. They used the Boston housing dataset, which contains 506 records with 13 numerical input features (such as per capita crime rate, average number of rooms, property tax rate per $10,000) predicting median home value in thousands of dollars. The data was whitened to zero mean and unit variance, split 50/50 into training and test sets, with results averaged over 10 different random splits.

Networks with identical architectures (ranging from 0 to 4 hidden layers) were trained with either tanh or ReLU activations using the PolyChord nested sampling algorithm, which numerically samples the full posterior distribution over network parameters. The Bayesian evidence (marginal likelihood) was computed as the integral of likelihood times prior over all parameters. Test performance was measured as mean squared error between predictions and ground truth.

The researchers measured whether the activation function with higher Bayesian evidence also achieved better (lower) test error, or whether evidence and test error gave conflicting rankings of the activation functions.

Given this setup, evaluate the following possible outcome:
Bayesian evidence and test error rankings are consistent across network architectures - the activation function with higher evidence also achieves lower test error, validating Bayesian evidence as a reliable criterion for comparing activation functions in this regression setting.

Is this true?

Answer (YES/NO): YES